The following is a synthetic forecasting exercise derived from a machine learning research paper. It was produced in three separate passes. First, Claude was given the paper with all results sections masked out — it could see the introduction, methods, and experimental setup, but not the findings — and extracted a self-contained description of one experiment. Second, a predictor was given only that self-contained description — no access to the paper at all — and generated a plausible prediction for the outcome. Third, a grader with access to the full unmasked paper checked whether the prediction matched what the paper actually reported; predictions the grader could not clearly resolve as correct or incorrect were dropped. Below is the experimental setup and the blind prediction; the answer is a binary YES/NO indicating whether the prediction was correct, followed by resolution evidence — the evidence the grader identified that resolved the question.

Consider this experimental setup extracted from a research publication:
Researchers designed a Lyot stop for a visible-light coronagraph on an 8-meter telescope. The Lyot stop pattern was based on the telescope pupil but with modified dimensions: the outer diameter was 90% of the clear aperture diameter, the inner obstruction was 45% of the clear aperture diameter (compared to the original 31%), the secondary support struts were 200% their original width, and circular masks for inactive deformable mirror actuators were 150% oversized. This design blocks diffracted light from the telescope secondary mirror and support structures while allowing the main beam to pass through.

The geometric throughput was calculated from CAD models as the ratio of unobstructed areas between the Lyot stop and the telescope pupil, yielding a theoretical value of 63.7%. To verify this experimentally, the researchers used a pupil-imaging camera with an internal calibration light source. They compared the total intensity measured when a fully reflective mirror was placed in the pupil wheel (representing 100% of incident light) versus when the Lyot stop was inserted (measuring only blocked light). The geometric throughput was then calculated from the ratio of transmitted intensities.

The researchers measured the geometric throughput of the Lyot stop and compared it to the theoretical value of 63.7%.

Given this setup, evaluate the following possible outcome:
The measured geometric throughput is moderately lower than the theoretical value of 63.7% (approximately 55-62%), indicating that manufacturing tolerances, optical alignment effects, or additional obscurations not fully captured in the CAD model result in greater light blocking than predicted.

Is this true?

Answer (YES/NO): NO